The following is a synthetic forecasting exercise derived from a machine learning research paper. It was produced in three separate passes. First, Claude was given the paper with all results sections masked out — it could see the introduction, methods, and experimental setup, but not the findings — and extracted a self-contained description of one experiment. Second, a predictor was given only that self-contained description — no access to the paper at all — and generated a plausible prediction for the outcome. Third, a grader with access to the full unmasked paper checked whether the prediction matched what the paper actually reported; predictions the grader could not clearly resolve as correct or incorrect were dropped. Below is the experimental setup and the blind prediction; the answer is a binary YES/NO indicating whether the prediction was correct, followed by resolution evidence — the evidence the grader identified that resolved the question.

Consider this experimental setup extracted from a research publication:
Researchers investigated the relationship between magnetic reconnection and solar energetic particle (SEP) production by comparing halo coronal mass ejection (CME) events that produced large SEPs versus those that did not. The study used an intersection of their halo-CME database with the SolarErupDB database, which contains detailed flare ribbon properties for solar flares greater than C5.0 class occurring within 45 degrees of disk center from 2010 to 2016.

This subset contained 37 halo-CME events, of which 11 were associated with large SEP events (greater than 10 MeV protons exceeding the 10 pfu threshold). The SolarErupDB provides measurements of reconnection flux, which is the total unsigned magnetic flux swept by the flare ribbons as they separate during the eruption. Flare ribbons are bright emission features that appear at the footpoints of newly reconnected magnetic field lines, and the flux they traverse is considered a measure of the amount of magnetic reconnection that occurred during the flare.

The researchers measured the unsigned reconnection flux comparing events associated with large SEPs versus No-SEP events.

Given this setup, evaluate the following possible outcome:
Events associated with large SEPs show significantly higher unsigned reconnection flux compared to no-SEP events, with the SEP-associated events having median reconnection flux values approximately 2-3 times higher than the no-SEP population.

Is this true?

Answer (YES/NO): NO